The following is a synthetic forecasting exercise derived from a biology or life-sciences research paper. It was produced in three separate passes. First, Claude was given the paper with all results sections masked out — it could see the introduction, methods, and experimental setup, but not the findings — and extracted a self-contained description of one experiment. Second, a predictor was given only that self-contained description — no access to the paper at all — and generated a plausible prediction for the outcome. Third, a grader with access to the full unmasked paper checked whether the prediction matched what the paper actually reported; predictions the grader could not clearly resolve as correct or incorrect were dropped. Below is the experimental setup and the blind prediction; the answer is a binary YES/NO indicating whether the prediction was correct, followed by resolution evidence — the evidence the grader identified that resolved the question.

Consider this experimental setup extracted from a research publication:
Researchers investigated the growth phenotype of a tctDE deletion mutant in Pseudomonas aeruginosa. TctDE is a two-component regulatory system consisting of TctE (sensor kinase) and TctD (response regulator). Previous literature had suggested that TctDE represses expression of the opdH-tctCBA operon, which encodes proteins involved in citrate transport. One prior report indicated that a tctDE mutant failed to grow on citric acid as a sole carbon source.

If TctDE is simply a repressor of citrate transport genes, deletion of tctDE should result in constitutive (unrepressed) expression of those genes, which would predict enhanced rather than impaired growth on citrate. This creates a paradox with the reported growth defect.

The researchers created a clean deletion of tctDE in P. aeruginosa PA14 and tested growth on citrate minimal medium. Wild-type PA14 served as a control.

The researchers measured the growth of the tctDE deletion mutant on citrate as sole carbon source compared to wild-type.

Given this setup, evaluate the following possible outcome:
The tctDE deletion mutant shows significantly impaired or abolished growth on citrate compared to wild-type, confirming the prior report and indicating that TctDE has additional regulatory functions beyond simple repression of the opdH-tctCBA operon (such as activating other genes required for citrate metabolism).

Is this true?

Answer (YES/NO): NO